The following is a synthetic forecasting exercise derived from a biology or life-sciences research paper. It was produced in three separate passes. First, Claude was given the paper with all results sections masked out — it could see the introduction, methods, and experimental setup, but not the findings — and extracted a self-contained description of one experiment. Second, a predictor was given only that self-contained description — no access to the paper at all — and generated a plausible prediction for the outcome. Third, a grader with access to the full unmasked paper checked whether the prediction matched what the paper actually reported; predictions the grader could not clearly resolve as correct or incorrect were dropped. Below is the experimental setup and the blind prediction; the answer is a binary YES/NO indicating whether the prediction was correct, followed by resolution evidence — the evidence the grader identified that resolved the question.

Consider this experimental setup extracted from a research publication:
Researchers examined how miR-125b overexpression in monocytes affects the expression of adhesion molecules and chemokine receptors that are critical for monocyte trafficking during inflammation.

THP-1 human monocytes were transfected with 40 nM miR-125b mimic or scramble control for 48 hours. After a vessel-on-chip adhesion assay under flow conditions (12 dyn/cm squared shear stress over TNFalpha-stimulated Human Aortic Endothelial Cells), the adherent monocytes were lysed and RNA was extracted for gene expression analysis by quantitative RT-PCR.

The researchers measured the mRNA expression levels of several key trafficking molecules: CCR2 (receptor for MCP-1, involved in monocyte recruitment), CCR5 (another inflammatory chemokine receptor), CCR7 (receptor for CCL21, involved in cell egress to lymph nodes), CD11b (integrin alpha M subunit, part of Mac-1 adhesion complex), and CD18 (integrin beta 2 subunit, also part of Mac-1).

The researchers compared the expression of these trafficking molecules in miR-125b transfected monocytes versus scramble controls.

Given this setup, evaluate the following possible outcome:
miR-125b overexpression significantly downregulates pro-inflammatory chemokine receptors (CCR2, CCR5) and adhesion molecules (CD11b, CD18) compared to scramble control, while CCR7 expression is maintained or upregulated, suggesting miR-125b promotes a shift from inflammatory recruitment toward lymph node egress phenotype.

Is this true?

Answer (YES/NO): NO